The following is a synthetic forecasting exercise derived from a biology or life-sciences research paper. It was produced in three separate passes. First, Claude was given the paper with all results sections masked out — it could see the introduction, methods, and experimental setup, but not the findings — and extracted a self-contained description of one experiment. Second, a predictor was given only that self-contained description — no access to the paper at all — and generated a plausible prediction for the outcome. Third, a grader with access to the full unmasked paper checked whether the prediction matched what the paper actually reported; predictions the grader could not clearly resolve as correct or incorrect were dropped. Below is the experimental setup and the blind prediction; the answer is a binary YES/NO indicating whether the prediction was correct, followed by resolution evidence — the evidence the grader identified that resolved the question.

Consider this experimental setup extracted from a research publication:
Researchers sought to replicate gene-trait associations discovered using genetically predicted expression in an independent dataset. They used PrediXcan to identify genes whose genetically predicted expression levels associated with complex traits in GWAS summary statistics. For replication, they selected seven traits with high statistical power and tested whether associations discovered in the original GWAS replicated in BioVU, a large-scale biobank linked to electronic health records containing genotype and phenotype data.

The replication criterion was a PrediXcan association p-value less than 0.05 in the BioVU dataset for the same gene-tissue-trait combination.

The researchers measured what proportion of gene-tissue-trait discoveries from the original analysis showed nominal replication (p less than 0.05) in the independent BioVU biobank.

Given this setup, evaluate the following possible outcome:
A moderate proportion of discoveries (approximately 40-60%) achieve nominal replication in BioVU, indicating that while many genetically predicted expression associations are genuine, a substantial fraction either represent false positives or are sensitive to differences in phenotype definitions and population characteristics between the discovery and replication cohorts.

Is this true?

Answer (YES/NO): YES